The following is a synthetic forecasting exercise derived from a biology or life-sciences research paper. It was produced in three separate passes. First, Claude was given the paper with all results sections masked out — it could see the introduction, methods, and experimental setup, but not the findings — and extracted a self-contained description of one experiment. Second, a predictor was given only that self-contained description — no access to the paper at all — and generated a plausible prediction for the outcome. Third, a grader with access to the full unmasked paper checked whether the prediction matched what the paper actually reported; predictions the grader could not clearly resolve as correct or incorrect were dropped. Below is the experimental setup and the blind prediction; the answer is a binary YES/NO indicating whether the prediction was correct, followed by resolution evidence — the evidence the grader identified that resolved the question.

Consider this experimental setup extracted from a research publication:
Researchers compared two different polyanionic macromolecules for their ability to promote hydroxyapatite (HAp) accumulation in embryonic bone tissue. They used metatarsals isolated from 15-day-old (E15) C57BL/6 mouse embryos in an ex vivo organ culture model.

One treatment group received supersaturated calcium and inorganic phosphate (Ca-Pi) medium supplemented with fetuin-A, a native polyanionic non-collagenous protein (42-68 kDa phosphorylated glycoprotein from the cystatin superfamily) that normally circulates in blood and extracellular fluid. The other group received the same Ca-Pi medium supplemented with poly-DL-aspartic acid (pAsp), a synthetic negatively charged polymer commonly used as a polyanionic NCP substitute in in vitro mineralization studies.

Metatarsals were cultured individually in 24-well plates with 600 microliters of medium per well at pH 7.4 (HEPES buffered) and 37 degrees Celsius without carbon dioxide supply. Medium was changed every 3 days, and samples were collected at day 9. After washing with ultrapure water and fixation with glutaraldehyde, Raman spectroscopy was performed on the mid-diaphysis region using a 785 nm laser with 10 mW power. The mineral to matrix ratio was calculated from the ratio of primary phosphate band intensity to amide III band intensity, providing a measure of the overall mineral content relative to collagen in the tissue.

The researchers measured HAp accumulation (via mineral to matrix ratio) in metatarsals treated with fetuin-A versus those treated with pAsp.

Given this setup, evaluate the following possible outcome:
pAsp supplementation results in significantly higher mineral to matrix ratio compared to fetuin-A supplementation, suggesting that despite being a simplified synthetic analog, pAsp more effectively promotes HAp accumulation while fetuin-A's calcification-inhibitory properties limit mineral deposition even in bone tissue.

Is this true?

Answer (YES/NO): NO